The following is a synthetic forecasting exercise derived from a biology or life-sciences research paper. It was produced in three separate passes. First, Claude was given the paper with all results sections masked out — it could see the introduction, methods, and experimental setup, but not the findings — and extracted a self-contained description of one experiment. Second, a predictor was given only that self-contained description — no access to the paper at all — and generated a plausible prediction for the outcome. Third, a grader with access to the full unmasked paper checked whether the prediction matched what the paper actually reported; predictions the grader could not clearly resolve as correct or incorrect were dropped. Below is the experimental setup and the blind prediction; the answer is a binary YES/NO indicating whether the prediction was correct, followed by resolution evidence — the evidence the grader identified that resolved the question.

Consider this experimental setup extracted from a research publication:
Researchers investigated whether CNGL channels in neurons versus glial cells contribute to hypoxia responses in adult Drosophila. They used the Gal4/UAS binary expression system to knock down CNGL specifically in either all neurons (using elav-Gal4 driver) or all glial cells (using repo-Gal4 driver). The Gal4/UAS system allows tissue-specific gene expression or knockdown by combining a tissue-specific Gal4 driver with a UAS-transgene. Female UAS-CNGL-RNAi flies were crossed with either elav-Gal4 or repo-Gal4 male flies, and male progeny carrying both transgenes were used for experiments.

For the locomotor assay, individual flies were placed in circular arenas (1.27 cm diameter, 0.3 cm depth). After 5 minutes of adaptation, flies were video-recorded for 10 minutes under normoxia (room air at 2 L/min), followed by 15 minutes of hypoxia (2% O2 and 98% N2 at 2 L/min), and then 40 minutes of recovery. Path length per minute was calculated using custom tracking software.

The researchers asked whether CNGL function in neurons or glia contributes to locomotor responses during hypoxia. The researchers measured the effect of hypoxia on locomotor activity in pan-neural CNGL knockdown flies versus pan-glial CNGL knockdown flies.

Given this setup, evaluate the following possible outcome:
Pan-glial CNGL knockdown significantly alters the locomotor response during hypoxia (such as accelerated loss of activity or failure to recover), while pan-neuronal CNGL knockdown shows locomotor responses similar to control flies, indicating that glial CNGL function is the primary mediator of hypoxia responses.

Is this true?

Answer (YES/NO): NO